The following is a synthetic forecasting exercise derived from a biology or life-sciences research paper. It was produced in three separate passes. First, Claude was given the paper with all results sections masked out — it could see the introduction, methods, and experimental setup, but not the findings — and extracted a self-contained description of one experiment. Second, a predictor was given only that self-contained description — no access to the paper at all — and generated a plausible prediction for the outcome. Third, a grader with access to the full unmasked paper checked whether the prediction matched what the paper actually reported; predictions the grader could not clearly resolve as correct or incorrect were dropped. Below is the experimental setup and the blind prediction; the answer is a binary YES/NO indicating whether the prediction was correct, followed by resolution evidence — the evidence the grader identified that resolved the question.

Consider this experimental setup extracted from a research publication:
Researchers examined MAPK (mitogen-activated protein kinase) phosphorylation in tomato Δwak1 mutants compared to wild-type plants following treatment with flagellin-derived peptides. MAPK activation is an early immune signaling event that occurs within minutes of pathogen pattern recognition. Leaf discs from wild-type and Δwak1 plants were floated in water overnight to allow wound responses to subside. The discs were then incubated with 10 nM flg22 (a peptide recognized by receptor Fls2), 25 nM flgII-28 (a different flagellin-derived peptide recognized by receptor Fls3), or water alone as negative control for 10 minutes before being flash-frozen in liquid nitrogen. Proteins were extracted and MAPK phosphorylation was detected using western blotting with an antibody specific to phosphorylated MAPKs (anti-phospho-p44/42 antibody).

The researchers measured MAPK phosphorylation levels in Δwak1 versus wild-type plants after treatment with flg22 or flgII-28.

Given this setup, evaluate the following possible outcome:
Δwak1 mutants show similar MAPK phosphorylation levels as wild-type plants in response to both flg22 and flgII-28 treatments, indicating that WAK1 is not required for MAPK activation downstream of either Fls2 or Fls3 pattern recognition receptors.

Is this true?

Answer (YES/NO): YES